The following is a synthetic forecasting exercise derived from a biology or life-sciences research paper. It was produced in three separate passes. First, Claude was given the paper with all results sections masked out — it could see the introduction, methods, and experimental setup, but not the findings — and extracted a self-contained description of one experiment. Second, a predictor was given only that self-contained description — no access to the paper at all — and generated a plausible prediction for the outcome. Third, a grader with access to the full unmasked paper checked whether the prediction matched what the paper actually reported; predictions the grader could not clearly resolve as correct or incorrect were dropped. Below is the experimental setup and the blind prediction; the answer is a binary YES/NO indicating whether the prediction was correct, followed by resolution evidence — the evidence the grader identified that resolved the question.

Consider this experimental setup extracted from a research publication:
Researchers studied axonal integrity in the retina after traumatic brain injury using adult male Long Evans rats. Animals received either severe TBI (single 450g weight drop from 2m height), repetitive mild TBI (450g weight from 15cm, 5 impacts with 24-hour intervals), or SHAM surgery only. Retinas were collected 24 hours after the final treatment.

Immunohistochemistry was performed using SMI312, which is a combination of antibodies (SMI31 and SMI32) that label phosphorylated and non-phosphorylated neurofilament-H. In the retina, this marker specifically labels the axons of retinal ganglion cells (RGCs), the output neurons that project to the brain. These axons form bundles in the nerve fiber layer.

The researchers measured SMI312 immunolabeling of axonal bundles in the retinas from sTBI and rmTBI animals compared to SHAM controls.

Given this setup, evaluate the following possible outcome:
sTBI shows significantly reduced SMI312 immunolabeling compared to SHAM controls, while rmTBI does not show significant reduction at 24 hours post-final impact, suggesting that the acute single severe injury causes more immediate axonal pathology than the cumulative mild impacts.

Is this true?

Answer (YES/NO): NO